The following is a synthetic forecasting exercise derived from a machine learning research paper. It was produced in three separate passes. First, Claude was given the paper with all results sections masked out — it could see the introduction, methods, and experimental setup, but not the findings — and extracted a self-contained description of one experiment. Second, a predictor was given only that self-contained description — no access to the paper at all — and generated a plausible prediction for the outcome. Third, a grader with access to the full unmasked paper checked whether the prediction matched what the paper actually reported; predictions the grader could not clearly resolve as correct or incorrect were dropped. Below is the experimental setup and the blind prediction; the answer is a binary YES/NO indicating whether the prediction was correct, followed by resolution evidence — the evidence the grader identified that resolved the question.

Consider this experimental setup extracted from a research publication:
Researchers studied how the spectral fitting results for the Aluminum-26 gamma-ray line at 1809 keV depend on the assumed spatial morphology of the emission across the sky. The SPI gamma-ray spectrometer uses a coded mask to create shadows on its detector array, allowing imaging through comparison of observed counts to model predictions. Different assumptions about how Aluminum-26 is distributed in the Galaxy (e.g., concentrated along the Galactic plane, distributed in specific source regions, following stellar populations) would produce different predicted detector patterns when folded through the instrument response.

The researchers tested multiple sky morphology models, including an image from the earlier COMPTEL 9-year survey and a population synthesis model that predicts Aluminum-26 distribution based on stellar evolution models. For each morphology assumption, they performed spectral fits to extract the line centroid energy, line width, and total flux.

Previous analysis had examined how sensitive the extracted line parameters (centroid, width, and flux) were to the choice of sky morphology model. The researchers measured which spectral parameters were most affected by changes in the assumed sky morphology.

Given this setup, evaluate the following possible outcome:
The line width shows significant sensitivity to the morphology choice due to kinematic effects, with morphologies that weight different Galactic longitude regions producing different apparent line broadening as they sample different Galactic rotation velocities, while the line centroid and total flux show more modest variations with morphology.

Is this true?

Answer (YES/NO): NO